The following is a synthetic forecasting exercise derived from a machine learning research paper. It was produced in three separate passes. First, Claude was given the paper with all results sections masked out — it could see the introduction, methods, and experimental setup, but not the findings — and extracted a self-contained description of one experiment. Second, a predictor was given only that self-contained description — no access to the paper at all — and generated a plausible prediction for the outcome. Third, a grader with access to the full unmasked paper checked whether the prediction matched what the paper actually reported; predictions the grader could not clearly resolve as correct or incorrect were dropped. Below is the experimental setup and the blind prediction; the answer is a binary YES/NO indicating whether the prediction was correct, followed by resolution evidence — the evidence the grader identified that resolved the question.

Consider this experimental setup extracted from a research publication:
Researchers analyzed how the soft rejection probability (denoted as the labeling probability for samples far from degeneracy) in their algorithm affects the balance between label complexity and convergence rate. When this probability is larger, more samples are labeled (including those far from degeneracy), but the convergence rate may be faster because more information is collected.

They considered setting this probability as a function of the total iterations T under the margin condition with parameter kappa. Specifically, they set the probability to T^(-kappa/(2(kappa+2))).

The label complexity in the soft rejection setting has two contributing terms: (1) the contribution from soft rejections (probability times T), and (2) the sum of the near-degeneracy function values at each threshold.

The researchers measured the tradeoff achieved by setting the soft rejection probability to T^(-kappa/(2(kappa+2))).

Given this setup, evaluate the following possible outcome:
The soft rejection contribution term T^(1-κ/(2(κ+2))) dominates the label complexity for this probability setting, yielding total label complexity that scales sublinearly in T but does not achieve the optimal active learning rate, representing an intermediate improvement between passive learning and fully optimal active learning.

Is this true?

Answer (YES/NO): YES